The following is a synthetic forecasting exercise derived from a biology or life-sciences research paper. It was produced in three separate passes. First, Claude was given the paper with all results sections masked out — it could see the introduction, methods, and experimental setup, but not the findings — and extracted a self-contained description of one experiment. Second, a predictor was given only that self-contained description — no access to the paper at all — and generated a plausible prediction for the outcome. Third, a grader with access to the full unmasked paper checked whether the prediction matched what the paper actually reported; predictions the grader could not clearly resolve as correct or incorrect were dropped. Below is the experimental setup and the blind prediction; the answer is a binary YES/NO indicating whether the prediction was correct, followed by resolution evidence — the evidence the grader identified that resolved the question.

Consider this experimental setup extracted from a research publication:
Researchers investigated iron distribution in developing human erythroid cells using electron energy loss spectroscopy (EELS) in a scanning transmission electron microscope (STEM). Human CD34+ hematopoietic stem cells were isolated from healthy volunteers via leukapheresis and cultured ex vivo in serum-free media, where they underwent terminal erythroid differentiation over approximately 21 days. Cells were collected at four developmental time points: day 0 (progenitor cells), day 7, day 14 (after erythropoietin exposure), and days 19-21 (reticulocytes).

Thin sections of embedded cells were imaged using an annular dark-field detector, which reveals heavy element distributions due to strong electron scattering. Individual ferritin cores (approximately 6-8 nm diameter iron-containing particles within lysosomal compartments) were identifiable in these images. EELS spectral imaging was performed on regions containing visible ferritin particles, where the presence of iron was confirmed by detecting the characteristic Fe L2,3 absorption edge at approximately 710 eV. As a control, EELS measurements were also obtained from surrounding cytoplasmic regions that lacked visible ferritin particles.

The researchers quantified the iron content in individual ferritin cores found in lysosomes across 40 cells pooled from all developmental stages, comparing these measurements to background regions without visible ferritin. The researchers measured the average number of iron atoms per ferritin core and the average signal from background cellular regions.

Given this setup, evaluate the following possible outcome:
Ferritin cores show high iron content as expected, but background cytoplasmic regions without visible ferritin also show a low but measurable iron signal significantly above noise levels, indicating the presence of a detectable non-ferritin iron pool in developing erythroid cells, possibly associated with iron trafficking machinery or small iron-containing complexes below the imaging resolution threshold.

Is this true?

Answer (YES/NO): NO